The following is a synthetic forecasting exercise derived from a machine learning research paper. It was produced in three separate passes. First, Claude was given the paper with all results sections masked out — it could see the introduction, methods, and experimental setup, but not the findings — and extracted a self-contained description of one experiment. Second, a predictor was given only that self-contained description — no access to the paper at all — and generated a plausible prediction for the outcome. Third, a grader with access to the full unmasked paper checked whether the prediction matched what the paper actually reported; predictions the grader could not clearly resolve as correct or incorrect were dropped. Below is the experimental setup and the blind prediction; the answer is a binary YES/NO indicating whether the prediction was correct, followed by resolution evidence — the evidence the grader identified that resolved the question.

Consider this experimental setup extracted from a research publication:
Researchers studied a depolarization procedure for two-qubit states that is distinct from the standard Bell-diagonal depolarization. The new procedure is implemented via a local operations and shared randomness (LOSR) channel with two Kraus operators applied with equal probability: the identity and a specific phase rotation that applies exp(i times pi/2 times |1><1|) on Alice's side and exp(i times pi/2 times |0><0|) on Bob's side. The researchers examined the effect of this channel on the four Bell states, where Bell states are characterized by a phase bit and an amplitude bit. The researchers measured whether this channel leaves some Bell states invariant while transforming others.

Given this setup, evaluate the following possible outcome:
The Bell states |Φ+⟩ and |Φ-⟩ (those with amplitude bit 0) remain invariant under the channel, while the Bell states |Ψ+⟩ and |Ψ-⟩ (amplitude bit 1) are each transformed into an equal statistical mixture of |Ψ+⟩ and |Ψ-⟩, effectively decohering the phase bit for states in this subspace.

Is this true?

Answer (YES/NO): YES